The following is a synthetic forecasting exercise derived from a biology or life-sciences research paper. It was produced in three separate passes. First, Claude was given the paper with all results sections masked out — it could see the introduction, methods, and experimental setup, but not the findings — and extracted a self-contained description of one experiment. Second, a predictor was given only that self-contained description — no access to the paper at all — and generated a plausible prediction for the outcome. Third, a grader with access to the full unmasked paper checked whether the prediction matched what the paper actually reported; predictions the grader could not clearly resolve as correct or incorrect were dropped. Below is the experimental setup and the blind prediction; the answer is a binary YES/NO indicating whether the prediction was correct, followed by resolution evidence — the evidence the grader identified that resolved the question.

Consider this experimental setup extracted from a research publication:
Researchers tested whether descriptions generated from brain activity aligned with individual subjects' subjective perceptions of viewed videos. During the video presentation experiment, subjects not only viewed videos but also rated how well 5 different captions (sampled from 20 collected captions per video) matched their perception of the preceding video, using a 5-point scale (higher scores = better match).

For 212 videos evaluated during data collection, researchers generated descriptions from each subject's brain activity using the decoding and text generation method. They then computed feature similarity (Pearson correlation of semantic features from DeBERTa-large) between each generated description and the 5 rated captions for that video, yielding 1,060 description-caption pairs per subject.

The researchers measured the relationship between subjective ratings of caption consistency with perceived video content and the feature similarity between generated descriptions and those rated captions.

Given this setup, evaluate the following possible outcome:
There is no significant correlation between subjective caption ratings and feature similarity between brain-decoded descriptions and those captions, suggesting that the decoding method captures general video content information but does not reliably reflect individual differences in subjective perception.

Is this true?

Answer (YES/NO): NO